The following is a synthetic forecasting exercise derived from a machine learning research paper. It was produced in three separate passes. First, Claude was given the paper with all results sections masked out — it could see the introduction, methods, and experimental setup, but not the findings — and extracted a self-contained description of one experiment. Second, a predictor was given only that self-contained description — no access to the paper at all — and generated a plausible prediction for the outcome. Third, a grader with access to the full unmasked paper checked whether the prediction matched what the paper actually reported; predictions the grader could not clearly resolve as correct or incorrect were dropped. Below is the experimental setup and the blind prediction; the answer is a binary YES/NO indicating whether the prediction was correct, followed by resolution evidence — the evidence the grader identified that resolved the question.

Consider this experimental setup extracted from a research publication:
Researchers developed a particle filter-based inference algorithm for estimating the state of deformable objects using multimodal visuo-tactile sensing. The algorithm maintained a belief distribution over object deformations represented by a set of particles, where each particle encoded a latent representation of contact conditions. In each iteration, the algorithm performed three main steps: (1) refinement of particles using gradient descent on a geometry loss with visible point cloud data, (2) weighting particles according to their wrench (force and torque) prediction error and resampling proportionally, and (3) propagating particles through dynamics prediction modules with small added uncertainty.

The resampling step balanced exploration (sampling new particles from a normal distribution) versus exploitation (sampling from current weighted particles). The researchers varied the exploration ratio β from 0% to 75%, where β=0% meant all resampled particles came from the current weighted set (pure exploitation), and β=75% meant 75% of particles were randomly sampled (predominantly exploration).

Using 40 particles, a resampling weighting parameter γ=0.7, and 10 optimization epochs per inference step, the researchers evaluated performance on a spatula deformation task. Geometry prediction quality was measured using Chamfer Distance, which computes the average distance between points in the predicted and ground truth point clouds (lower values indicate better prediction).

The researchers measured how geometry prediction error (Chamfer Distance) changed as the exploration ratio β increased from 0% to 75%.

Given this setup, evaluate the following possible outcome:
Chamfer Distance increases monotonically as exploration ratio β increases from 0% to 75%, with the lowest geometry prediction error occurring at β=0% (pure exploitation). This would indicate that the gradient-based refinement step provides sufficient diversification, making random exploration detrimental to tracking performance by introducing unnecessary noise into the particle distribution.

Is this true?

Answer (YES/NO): YES